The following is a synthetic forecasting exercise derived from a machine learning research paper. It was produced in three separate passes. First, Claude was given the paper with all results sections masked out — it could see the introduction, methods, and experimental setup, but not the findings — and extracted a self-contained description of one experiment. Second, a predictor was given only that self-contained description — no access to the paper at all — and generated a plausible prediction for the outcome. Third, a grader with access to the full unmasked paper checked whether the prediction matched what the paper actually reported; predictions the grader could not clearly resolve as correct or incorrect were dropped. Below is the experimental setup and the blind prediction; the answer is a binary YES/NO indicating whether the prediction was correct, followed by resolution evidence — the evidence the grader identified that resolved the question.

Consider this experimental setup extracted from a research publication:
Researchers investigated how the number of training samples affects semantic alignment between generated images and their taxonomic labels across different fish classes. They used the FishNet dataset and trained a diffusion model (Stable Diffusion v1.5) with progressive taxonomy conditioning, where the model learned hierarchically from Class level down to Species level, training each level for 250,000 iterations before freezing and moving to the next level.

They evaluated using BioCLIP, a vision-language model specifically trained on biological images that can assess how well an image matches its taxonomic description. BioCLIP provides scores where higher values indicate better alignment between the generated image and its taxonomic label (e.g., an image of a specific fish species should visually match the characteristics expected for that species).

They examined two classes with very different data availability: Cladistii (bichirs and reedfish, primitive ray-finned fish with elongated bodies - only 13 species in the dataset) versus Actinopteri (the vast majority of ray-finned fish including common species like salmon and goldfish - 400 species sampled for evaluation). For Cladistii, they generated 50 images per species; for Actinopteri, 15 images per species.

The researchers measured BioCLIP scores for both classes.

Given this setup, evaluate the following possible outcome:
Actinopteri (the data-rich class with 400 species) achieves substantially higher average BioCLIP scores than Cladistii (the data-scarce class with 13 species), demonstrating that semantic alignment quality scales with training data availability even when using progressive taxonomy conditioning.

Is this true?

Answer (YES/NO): YES